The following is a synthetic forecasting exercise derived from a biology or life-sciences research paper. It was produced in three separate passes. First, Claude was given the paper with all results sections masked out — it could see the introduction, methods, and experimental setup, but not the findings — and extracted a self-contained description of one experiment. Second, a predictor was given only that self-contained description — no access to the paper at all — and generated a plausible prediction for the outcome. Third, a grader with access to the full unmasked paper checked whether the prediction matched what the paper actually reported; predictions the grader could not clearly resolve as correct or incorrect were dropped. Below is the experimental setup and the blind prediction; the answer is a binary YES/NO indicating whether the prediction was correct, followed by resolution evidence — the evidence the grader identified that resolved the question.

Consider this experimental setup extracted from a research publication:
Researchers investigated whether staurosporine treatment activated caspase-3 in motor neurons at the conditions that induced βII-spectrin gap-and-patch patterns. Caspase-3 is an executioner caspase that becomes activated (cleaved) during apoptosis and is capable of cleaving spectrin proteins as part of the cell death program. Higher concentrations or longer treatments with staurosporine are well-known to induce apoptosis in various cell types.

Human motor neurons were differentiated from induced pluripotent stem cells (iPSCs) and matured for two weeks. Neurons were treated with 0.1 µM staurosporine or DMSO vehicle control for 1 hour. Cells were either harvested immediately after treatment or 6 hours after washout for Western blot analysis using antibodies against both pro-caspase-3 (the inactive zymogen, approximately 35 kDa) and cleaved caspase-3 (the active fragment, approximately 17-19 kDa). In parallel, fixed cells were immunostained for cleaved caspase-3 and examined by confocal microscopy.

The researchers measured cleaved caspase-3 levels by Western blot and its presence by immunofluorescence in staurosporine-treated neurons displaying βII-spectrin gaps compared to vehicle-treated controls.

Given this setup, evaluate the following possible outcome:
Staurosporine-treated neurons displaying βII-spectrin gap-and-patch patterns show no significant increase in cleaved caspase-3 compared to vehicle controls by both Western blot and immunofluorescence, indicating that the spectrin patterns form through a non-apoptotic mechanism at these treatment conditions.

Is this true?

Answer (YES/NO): NO